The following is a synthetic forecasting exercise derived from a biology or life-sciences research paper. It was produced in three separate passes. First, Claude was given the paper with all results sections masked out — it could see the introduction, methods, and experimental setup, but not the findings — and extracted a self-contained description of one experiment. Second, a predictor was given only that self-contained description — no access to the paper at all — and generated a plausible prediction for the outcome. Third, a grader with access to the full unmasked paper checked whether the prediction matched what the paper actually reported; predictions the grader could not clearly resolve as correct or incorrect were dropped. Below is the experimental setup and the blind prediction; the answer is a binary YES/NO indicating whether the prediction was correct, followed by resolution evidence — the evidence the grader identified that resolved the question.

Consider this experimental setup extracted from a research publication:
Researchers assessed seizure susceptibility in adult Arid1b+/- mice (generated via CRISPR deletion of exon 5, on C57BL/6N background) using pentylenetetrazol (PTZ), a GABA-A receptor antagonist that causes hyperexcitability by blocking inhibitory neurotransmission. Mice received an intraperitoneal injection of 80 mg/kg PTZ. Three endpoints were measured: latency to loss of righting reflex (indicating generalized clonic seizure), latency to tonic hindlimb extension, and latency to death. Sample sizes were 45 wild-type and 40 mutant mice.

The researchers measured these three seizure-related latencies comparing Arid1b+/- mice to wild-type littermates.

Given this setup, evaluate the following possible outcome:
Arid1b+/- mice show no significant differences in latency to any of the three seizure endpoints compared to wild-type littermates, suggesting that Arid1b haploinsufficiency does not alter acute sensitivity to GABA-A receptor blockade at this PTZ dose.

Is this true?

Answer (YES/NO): NO